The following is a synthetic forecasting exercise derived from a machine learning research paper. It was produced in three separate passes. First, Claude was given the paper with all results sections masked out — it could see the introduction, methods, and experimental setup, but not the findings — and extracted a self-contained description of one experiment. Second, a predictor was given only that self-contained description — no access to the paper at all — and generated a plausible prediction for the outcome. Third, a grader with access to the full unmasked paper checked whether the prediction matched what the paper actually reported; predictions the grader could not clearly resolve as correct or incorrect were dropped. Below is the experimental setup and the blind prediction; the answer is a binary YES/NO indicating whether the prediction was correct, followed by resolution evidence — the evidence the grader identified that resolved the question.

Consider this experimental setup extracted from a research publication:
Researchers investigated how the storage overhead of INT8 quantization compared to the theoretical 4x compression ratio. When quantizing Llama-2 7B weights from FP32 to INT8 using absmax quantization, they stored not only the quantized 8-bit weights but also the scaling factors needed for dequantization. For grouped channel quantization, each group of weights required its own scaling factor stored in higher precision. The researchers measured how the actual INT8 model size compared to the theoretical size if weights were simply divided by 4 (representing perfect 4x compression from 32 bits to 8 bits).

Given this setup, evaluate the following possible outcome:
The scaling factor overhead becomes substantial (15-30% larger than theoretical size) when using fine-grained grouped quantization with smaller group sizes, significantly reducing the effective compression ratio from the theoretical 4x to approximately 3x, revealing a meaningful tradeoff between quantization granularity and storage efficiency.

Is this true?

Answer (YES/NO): NO